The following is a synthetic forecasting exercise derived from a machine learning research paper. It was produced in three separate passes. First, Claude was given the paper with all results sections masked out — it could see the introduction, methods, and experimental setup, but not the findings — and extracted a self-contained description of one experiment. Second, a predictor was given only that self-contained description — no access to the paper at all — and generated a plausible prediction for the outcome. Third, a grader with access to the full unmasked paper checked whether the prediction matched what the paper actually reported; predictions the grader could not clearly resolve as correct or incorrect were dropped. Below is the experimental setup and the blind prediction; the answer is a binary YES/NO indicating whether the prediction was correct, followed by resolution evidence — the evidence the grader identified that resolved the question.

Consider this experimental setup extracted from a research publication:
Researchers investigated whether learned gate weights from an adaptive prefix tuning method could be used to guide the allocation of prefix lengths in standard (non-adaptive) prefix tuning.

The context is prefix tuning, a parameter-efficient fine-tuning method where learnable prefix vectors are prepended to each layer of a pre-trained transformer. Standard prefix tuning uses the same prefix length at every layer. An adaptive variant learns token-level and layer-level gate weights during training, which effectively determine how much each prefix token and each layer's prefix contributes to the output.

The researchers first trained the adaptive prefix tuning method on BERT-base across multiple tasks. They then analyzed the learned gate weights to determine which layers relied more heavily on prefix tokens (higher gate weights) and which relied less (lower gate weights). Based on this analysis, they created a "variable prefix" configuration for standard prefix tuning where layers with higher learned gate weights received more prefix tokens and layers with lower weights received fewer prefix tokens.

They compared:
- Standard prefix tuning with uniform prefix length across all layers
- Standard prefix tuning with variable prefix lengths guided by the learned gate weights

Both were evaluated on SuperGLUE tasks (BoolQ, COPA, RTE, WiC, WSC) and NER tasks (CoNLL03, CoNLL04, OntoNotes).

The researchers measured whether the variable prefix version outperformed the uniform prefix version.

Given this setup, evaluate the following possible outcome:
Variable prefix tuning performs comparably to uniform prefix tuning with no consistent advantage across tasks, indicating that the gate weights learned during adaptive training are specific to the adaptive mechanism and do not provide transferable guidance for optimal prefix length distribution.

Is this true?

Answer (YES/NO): NO